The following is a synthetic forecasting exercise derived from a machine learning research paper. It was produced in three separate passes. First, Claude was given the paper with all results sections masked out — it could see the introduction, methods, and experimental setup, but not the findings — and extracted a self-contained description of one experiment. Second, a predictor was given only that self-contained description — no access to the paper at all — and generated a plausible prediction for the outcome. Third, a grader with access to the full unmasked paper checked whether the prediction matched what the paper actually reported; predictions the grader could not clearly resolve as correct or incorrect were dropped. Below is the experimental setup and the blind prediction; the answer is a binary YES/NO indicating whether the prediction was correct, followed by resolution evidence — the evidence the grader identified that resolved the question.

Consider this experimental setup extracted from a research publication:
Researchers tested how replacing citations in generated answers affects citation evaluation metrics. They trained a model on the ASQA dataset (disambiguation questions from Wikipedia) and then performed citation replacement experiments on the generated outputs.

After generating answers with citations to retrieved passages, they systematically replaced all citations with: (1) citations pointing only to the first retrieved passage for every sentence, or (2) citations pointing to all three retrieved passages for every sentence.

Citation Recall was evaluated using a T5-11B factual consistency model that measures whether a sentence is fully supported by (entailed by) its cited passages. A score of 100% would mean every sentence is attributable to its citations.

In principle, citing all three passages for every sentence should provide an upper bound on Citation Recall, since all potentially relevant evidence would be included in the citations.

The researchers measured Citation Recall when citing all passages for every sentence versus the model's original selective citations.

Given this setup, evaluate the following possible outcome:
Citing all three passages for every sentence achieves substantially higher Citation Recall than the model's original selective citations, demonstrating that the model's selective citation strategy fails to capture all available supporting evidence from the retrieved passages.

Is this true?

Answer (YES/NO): NO